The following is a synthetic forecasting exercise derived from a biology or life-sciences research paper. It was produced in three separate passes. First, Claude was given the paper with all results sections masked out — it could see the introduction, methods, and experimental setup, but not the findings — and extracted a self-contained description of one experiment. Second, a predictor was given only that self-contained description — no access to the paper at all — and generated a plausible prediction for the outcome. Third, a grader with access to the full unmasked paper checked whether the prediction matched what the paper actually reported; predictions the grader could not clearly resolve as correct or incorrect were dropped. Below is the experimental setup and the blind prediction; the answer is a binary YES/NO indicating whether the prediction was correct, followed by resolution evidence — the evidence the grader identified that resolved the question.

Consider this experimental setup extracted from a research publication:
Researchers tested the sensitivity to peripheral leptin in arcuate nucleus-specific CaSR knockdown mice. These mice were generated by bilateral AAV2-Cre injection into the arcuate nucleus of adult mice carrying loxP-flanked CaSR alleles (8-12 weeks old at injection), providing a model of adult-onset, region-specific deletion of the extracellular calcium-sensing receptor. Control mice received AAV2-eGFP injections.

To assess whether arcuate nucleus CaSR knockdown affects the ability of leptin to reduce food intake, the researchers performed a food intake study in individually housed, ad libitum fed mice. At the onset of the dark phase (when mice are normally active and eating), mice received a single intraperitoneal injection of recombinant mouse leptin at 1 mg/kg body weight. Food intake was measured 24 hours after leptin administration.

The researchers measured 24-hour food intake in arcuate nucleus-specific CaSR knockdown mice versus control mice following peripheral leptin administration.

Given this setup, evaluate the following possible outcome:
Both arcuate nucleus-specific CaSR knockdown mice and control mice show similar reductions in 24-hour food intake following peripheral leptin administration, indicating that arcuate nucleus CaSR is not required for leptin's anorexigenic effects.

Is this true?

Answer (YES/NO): NO